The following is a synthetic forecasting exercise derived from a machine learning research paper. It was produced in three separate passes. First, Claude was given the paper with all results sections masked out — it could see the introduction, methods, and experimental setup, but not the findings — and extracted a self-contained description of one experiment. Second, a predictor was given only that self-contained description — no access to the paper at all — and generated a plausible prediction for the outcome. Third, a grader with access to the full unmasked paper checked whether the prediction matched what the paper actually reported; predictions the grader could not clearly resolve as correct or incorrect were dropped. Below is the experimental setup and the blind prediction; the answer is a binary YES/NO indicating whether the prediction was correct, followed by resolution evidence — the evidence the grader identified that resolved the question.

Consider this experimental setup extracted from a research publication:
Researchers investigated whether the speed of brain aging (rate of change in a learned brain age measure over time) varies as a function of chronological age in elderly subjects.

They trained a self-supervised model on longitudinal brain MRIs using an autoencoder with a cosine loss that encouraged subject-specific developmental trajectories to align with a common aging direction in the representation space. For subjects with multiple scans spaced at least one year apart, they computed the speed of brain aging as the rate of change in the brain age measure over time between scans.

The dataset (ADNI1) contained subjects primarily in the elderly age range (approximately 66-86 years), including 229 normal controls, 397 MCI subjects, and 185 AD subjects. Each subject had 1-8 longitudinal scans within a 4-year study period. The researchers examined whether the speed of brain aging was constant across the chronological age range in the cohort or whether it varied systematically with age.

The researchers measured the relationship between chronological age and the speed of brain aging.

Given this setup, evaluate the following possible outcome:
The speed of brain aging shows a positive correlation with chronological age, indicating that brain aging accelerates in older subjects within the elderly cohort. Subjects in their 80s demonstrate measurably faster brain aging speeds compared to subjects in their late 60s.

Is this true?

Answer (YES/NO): NO